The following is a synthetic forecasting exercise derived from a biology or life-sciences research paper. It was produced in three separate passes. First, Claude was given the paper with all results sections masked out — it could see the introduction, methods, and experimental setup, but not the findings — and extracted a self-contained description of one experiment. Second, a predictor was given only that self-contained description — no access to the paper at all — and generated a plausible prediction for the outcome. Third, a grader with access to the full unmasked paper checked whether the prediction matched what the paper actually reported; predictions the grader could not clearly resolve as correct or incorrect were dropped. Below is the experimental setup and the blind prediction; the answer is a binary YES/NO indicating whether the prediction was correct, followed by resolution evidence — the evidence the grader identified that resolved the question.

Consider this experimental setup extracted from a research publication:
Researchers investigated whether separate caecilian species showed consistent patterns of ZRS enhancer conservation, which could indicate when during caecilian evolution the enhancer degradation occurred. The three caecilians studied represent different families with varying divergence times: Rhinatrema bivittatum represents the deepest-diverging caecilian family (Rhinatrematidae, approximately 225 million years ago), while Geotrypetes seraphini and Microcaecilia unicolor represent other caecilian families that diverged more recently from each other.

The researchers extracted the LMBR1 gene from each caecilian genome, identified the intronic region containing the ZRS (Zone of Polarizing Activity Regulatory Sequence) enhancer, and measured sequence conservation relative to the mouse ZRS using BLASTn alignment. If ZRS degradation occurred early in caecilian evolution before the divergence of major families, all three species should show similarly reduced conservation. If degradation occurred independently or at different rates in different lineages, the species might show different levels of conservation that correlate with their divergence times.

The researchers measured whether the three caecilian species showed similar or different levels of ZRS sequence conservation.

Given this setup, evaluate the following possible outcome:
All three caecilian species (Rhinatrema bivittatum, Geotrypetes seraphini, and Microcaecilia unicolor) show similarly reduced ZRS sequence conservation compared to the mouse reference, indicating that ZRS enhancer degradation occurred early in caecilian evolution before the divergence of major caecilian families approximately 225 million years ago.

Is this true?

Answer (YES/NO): YES